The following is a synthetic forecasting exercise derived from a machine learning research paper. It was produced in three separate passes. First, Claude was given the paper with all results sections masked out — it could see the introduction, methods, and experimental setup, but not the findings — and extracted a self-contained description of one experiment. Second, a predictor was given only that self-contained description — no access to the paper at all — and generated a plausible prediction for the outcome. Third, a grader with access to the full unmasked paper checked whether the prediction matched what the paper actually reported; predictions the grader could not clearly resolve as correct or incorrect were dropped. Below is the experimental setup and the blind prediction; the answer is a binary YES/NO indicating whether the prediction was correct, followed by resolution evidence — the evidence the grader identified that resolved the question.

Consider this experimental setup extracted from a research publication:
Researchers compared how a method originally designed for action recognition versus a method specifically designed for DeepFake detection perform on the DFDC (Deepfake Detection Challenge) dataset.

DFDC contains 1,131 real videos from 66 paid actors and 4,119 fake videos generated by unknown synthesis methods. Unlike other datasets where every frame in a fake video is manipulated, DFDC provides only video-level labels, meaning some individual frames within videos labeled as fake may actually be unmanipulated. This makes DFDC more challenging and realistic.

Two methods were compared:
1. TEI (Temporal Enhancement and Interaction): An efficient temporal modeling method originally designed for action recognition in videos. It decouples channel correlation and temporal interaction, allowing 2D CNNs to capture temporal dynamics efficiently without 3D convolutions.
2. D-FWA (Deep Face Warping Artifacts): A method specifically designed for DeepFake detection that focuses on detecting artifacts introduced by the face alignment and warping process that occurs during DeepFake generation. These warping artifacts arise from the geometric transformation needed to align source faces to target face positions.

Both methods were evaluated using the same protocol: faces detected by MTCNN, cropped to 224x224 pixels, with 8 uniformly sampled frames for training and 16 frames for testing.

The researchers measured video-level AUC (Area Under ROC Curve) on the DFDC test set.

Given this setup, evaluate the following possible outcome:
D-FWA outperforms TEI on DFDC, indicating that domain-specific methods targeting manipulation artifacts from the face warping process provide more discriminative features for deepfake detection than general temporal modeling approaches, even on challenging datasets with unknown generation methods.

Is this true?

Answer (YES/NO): NO